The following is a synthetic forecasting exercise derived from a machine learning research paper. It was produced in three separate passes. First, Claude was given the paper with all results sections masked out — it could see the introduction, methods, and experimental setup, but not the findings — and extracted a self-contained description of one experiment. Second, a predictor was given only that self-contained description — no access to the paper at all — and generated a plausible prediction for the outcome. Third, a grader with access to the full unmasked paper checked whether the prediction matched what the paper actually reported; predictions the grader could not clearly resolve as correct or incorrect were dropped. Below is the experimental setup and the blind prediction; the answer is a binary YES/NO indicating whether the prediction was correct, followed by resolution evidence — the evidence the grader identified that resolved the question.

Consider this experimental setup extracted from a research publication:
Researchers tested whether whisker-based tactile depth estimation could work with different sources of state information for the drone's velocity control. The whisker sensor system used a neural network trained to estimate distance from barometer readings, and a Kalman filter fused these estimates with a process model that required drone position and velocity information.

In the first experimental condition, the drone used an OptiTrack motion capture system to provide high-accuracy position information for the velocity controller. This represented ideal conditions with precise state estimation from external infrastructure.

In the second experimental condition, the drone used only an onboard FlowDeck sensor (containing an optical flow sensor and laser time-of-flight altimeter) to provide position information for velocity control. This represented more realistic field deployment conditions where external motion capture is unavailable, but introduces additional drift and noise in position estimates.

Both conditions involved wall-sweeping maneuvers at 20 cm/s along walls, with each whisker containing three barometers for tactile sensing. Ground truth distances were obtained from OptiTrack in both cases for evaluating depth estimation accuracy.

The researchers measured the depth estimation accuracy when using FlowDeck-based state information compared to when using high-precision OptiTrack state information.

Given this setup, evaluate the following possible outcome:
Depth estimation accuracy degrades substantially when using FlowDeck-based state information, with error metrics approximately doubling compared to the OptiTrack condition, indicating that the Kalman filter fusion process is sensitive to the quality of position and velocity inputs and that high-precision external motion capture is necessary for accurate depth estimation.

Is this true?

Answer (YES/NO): NO